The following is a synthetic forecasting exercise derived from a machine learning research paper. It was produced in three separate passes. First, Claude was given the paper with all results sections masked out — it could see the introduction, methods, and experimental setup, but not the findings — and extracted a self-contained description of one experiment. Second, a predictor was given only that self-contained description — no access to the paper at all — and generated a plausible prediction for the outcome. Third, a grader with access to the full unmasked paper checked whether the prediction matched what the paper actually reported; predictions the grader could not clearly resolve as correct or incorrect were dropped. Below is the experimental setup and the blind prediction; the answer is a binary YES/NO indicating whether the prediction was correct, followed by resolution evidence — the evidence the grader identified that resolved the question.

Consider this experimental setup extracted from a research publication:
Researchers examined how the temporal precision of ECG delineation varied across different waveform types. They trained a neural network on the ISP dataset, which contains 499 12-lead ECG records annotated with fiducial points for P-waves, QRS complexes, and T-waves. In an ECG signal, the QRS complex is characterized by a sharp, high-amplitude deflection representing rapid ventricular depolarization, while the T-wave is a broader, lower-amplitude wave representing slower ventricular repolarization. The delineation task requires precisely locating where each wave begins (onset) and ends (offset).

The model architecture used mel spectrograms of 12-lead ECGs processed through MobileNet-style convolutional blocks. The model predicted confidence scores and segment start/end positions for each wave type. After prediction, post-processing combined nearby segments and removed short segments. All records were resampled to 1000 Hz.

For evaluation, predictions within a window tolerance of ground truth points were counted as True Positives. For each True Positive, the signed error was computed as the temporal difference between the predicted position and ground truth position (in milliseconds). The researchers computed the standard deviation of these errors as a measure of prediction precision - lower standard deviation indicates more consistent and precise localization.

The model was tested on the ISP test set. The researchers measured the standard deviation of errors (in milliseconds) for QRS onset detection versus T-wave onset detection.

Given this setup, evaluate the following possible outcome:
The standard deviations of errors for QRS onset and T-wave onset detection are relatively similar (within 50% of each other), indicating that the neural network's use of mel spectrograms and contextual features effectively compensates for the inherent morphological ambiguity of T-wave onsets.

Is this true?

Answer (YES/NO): NO